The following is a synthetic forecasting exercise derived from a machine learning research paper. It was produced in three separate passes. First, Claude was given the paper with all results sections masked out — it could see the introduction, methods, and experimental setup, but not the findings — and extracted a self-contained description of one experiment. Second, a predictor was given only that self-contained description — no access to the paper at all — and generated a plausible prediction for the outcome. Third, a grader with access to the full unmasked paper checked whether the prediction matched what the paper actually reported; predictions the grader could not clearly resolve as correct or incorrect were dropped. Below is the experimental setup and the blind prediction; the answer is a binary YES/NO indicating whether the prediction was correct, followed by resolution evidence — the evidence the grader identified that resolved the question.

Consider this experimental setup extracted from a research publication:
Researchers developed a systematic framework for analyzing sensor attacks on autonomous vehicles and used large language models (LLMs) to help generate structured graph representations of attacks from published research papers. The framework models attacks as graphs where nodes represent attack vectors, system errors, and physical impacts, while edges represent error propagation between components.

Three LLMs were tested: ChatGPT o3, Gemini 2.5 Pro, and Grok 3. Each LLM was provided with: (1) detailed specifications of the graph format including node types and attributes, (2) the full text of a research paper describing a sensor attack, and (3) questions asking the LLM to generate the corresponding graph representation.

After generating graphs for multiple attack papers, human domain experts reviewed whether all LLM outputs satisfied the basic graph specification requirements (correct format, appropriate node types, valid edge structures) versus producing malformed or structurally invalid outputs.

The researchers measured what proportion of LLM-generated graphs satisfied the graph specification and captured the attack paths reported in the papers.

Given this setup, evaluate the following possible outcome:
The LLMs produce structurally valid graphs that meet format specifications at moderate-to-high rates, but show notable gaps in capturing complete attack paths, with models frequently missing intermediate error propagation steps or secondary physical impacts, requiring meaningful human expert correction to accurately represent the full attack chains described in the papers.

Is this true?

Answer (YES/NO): NO